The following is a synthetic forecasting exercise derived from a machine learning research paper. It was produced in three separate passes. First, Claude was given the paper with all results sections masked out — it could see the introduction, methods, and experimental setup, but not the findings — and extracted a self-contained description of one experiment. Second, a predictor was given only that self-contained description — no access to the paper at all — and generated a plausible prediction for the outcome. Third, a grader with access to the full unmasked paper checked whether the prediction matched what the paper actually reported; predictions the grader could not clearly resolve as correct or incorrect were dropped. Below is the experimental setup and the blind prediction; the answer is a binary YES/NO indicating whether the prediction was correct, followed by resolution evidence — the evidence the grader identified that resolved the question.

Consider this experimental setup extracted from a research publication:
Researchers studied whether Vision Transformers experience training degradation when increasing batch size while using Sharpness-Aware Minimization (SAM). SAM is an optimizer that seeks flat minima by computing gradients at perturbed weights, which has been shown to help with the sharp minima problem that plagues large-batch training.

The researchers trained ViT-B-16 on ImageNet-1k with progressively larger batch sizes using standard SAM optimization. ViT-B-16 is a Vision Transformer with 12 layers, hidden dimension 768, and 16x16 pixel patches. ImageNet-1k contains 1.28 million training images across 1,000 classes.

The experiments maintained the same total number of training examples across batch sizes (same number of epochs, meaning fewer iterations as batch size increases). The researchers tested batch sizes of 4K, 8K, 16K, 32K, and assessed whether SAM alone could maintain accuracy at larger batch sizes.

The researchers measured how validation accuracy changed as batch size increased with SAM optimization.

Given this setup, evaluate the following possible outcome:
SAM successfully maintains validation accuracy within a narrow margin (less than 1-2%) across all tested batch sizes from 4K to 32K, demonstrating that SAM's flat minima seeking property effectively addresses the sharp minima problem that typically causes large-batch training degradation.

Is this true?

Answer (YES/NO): NO